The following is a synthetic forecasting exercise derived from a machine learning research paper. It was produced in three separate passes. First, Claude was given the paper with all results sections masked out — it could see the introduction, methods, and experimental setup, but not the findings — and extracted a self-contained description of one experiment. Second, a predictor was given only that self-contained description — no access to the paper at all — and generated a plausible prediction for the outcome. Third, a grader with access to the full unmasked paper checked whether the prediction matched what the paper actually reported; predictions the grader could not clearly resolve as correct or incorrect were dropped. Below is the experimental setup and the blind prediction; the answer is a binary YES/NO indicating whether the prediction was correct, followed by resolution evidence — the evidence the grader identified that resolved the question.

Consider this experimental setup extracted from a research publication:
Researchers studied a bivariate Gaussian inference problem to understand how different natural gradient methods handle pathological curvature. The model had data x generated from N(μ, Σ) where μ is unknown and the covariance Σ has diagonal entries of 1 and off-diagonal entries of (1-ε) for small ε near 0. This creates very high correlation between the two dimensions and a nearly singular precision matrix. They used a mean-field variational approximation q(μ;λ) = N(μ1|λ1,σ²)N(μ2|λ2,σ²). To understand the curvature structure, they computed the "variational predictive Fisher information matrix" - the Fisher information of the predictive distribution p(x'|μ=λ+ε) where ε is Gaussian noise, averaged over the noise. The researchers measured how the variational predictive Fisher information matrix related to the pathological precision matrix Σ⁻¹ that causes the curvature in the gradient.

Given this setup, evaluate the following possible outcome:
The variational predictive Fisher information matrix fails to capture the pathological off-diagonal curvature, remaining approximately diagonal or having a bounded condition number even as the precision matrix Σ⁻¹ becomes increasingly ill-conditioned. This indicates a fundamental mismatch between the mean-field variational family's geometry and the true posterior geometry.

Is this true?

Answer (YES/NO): NO